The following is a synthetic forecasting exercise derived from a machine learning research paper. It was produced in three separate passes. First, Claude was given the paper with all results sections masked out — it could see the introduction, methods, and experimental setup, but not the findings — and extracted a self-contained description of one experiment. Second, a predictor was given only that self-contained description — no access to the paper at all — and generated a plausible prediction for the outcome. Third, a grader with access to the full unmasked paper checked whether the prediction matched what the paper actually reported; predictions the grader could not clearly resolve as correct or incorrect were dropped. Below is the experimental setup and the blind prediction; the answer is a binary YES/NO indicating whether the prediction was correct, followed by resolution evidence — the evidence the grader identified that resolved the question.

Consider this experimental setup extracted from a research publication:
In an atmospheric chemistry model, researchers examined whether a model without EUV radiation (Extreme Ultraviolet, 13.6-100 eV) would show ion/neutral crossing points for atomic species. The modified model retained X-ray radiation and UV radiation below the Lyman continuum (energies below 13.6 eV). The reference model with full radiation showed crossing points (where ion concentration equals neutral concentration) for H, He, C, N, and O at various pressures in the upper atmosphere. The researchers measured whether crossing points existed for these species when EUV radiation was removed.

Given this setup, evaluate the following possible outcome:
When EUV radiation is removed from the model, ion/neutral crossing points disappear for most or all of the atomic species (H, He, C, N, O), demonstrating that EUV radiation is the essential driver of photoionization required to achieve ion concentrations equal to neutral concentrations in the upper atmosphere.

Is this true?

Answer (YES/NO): YES